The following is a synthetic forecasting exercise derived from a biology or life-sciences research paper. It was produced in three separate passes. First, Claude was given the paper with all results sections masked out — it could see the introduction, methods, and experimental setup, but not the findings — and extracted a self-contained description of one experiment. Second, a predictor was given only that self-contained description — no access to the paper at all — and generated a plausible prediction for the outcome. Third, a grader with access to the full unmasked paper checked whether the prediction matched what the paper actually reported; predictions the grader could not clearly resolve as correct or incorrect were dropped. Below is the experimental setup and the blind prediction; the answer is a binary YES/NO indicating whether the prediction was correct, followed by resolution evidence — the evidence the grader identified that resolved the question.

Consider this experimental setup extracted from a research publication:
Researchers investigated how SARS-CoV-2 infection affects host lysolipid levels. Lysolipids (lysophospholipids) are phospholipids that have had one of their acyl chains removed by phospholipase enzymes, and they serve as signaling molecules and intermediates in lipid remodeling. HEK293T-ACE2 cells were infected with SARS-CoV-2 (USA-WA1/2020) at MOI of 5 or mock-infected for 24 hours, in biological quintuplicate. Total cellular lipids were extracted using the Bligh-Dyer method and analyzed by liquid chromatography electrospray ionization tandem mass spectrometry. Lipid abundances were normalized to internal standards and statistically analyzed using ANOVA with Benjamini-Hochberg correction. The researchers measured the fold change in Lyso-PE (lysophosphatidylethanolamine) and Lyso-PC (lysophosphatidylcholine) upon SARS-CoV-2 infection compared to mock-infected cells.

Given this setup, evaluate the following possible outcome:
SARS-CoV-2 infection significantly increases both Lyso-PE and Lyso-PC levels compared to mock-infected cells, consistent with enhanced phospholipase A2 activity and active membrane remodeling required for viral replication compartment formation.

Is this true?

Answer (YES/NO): NO